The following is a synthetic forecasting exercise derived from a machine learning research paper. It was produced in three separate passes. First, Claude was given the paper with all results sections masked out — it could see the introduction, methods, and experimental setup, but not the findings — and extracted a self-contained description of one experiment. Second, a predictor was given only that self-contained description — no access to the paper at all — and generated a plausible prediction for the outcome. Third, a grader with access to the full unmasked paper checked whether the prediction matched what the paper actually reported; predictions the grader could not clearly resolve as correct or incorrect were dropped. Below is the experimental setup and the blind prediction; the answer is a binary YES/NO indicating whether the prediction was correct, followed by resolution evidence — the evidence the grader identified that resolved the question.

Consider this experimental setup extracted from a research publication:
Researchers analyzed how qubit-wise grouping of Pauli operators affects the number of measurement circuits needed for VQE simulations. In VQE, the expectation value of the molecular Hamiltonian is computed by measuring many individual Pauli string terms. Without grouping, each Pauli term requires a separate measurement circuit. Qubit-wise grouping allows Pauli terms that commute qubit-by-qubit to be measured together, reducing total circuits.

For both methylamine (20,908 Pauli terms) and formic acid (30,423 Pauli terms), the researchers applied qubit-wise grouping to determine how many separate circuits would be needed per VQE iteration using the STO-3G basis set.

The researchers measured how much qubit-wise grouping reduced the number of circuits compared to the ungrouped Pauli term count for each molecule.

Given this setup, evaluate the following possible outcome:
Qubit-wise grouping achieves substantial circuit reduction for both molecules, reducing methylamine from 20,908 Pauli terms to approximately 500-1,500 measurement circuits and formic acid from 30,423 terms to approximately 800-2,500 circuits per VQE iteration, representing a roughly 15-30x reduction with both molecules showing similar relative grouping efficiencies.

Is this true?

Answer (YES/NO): NO